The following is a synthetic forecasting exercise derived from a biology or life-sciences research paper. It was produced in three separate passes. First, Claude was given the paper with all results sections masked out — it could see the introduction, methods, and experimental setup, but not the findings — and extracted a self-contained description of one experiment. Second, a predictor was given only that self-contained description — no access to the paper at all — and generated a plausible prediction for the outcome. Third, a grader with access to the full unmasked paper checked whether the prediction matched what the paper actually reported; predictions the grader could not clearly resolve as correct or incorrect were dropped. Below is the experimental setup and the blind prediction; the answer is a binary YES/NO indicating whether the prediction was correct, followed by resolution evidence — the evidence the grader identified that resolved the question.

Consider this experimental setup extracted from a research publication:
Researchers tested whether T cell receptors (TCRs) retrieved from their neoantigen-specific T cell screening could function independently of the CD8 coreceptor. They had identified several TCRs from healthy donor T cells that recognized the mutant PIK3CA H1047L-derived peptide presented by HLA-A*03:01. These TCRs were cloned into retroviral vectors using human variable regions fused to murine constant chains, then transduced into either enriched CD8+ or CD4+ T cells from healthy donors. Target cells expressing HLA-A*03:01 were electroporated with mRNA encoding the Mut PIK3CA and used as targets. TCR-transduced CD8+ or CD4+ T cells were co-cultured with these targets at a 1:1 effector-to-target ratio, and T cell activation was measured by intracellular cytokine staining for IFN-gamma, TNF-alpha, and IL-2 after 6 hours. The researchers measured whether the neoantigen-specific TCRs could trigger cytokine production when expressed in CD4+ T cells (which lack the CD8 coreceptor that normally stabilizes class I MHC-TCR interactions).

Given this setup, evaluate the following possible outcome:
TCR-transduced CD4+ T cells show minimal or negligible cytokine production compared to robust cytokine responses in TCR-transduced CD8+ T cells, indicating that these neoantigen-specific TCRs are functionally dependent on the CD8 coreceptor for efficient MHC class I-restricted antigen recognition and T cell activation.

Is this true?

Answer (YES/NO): NO